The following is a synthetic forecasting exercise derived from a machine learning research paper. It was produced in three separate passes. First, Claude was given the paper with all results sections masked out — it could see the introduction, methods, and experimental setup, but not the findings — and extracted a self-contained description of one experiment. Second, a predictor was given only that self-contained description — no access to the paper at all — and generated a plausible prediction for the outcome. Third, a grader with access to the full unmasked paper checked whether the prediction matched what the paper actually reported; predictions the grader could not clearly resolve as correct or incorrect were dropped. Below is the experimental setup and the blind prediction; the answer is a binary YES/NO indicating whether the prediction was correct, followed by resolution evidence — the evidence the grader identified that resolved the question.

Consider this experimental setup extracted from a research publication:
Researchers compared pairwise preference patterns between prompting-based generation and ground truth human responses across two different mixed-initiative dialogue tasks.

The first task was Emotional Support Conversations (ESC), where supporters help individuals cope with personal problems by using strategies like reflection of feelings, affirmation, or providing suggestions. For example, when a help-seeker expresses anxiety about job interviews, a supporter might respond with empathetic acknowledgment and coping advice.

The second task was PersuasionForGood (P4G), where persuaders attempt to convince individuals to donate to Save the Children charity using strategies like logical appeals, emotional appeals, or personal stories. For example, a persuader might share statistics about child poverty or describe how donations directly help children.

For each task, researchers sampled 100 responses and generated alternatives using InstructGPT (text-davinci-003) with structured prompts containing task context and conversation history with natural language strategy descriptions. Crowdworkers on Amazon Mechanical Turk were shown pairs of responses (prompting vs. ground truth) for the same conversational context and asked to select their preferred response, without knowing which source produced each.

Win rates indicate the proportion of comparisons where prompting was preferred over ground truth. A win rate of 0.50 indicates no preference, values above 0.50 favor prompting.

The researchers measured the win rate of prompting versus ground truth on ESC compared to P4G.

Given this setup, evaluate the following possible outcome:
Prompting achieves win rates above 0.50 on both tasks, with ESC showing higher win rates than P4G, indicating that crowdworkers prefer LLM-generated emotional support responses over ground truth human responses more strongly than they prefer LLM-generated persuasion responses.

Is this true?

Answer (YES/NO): YES